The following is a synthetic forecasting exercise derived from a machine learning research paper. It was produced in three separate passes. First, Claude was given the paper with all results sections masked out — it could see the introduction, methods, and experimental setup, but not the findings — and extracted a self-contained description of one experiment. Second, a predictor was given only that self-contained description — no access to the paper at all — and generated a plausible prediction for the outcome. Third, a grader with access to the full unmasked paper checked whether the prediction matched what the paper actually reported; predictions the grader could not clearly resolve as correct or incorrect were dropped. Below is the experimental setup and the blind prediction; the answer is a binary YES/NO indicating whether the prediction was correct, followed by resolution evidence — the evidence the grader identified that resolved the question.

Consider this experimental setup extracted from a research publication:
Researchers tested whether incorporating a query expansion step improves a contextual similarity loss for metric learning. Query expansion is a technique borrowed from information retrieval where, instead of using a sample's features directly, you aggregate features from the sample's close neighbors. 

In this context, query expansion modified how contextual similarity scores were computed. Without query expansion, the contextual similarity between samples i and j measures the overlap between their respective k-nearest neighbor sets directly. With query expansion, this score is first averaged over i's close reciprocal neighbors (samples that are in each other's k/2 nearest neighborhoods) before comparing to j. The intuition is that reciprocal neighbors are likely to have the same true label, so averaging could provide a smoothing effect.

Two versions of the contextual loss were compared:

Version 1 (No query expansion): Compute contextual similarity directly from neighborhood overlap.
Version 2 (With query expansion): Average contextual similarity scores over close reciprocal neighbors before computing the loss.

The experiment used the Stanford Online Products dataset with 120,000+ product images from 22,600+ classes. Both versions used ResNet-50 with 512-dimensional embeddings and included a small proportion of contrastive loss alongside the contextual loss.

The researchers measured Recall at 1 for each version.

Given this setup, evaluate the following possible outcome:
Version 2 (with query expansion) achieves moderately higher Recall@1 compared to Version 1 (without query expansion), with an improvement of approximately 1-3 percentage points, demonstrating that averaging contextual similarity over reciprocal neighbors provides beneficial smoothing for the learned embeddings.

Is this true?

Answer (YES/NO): NO